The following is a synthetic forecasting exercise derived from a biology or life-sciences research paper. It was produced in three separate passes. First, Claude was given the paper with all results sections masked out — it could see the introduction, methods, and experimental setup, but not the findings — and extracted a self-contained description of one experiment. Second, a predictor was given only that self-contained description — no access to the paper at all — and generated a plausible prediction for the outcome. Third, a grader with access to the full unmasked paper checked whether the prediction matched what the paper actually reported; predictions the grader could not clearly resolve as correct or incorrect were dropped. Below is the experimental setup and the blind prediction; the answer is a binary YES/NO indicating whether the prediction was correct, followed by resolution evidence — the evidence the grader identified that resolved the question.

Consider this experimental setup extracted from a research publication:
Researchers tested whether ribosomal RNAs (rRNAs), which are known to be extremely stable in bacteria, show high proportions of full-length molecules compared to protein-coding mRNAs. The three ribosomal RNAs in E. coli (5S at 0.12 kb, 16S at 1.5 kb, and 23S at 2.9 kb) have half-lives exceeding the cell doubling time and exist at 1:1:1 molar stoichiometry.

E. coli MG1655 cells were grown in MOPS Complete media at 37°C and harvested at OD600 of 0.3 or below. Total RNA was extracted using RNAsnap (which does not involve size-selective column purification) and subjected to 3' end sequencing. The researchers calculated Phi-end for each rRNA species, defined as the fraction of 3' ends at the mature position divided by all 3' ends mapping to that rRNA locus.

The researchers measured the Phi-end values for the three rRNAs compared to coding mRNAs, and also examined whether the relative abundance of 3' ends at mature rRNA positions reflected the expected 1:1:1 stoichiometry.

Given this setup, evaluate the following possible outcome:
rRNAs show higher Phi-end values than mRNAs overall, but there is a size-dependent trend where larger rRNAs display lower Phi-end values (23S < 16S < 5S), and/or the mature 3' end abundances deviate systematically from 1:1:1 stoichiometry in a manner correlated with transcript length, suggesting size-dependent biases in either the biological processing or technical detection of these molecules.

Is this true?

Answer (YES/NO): NO